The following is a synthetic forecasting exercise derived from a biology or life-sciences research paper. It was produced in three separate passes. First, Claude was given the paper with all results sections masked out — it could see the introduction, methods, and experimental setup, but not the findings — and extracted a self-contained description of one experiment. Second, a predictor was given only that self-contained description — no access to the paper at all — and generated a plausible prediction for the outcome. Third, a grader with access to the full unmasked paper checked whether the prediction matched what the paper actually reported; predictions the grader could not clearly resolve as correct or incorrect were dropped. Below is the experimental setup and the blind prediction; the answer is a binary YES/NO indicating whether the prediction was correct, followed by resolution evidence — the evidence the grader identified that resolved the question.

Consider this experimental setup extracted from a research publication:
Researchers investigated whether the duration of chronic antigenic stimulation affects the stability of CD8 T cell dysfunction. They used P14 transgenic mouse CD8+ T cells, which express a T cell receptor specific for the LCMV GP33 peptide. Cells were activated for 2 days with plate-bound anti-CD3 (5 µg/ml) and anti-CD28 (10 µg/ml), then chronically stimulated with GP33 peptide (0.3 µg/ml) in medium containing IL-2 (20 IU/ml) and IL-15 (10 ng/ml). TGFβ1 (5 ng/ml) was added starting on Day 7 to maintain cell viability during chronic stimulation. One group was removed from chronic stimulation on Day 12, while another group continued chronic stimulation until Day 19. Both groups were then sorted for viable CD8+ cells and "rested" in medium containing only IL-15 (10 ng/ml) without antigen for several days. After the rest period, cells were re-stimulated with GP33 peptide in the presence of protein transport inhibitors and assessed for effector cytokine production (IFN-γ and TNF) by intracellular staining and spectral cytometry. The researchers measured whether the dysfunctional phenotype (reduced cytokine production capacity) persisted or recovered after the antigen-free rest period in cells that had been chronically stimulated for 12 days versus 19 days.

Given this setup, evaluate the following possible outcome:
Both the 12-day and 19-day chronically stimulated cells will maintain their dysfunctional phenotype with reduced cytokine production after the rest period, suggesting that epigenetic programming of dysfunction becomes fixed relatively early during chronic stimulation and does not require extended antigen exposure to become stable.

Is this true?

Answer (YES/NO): NO